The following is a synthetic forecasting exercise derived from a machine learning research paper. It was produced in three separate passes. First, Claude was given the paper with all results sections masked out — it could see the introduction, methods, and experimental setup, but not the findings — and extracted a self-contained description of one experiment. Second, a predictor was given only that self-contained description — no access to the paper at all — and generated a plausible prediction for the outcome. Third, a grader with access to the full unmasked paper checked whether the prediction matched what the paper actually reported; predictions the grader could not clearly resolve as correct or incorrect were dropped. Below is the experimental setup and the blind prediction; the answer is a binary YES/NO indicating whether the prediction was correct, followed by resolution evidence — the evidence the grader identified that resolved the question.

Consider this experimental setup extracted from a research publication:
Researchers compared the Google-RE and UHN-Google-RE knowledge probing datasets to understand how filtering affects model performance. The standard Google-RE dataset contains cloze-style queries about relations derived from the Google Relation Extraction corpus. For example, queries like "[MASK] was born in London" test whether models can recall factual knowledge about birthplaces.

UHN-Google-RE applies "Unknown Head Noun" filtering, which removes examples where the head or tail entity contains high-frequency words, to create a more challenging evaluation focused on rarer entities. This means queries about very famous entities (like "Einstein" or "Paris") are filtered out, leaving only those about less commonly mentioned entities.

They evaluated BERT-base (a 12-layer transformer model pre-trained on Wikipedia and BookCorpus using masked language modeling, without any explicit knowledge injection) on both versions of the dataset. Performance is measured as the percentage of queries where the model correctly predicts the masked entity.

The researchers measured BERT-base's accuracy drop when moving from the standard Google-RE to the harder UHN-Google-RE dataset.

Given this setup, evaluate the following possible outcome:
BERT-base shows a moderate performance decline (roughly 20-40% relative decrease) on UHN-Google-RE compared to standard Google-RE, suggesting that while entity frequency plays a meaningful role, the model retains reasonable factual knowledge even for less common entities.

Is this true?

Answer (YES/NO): NO